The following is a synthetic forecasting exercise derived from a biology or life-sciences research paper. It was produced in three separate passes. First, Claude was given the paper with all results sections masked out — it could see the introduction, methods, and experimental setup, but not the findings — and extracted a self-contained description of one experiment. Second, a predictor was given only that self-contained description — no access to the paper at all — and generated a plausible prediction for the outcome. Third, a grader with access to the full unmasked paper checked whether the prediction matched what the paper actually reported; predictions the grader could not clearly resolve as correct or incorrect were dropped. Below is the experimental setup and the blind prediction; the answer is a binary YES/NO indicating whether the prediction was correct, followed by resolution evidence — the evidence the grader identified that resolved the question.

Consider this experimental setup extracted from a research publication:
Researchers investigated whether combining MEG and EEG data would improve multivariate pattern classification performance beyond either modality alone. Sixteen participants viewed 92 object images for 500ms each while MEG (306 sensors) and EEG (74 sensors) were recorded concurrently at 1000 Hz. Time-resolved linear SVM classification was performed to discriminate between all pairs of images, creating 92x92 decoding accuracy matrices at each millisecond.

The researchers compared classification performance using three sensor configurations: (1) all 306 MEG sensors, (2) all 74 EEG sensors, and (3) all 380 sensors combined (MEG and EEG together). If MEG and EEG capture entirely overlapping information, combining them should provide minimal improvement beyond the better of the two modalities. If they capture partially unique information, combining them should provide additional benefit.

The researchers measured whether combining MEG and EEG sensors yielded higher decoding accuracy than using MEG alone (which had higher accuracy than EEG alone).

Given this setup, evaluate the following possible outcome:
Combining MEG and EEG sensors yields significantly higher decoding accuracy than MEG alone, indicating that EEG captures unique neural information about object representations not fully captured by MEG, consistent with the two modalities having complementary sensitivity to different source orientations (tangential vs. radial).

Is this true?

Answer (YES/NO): YES